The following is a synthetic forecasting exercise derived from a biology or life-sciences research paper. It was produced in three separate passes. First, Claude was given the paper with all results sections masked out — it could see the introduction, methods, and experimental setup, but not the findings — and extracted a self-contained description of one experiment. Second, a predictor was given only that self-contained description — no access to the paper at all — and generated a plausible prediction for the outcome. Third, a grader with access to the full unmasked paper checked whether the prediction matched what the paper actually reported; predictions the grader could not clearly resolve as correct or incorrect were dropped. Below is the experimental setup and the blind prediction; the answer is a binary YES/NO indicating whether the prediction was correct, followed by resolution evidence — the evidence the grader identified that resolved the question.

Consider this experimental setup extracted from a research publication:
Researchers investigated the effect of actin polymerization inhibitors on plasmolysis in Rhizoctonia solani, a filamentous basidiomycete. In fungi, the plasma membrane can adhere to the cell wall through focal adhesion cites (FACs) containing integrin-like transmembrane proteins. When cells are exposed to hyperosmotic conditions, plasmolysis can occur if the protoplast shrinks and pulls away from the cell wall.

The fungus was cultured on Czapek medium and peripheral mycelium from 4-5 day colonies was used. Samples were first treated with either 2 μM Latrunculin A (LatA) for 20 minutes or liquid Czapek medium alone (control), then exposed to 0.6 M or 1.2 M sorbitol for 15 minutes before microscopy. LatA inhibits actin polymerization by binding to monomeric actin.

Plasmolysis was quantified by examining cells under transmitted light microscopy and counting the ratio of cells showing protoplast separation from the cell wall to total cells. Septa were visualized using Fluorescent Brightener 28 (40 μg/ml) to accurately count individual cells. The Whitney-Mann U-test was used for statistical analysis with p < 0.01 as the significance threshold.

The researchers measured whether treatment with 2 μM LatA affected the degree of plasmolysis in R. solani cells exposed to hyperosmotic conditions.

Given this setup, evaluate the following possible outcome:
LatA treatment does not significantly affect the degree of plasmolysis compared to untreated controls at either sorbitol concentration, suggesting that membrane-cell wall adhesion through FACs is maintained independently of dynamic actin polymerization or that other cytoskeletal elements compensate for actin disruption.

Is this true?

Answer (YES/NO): YES